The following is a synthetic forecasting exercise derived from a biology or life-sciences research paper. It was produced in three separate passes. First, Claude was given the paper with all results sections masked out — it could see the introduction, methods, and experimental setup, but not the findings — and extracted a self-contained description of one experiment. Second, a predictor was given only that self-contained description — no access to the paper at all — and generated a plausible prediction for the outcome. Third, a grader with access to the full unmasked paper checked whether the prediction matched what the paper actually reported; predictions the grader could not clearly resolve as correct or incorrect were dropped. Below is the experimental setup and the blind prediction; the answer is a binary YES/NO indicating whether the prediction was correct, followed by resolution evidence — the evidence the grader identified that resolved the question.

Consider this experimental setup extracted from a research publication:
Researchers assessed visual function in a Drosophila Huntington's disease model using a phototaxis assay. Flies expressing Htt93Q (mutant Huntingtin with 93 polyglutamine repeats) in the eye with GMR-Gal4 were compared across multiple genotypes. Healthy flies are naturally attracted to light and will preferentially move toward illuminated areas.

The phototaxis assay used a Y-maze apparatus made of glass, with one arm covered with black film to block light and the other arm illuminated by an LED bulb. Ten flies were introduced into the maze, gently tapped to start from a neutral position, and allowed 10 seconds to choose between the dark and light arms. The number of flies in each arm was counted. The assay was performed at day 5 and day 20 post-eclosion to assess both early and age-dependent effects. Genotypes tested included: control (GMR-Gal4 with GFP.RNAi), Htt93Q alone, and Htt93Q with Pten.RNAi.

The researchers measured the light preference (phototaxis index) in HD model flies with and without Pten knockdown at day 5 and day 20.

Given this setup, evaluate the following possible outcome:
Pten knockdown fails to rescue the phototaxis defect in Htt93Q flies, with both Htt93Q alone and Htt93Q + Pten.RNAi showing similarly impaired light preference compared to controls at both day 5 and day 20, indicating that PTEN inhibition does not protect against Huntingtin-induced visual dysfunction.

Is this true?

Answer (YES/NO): NO